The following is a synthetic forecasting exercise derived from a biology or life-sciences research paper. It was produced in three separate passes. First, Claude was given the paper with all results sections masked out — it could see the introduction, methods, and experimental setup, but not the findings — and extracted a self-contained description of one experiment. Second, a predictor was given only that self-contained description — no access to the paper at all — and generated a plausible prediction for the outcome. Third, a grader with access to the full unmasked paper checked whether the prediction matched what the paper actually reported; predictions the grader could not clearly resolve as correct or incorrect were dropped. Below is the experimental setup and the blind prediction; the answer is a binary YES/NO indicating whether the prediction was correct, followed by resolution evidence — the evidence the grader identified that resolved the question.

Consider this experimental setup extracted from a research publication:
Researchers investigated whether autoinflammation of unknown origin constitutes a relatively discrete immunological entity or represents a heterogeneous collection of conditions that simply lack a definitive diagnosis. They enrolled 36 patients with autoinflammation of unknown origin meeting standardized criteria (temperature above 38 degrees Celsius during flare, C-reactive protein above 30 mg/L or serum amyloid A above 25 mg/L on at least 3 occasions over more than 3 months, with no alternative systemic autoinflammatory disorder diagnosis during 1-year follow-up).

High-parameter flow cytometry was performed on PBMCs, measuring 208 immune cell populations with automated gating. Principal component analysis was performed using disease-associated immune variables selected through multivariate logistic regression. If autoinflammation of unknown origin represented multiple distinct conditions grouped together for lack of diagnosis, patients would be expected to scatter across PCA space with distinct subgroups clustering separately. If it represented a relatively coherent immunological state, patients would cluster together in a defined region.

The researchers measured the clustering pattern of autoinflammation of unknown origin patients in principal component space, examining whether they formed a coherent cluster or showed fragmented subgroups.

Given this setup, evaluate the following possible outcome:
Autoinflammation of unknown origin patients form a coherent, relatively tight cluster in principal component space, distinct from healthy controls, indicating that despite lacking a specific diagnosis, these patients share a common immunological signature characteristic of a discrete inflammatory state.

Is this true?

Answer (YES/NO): YES